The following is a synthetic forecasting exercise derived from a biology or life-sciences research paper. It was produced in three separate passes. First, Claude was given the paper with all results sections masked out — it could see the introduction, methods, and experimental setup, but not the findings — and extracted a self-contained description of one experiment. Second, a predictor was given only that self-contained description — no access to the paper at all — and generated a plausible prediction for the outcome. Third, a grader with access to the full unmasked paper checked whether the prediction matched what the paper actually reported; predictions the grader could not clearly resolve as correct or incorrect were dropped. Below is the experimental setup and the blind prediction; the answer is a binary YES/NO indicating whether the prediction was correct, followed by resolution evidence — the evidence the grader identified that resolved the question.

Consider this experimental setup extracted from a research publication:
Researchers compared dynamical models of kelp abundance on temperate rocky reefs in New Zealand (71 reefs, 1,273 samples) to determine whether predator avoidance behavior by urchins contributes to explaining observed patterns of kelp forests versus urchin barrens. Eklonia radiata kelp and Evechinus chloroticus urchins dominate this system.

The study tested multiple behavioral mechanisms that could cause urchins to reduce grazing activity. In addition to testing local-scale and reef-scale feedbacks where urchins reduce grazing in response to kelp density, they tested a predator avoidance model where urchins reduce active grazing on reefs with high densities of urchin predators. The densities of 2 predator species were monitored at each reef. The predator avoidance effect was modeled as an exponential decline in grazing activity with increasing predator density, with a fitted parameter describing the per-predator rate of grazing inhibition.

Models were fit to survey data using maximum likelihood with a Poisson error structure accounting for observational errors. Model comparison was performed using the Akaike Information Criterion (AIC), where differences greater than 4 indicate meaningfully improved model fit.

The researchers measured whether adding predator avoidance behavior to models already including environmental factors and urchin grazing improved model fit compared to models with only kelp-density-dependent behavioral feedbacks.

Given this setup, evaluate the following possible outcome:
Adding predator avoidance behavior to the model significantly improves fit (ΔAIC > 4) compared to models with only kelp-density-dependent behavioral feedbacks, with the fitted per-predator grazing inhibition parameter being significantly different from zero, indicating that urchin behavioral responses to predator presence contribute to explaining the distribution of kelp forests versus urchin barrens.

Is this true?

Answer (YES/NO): YES